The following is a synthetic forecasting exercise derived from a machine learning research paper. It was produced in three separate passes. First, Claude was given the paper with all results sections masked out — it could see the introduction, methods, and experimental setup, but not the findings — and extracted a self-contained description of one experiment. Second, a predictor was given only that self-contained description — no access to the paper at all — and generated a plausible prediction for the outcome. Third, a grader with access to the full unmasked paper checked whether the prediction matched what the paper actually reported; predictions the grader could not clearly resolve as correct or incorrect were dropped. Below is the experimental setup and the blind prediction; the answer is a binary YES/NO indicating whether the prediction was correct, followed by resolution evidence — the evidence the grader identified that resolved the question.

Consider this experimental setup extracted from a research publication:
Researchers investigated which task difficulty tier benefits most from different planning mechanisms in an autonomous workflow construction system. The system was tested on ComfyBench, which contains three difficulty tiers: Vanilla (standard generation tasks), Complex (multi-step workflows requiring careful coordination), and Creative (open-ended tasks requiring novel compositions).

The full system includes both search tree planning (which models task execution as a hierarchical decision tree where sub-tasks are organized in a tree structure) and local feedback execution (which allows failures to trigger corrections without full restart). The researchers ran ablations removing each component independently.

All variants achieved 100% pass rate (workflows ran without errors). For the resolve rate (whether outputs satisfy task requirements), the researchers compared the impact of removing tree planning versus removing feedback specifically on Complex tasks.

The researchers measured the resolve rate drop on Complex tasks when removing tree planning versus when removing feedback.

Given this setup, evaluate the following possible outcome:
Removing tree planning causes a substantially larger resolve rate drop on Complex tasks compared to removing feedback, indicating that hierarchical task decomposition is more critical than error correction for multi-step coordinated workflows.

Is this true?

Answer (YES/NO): YES